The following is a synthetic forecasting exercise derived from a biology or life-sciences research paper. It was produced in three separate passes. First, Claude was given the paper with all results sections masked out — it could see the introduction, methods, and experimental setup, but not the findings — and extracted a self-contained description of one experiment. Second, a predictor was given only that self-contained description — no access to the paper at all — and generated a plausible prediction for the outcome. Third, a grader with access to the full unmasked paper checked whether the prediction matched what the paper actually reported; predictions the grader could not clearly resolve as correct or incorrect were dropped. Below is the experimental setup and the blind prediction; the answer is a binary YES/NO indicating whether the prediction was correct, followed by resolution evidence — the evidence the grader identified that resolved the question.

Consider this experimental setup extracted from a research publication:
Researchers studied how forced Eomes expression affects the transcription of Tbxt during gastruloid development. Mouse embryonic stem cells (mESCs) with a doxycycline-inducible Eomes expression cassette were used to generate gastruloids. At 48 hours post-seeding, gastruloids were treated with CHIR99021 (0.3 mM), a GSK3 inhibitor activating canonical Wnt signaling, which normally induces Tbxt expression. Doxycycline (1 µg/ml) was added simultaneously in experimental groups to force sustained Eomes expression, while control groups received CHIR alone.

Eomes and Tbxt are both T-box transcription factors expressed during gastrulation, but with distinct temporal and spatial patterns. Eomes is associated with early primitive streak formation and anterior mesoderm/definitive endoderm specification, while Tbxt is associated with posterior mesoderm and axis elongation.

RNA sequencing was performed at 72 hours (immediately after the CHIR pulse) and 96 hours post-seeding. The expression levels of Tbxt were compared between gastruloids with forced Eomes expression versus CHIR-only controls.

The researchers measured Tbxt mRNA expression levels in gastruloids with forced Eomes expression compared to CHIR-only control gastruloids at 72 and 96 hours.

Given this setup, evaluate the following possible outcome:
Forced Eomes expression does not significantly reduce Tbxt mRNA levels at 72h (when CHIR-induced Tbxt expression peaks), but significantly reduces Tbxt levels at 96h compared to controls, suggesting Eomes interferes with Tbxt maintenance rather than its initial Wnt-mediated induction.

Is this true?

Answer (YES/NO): NO